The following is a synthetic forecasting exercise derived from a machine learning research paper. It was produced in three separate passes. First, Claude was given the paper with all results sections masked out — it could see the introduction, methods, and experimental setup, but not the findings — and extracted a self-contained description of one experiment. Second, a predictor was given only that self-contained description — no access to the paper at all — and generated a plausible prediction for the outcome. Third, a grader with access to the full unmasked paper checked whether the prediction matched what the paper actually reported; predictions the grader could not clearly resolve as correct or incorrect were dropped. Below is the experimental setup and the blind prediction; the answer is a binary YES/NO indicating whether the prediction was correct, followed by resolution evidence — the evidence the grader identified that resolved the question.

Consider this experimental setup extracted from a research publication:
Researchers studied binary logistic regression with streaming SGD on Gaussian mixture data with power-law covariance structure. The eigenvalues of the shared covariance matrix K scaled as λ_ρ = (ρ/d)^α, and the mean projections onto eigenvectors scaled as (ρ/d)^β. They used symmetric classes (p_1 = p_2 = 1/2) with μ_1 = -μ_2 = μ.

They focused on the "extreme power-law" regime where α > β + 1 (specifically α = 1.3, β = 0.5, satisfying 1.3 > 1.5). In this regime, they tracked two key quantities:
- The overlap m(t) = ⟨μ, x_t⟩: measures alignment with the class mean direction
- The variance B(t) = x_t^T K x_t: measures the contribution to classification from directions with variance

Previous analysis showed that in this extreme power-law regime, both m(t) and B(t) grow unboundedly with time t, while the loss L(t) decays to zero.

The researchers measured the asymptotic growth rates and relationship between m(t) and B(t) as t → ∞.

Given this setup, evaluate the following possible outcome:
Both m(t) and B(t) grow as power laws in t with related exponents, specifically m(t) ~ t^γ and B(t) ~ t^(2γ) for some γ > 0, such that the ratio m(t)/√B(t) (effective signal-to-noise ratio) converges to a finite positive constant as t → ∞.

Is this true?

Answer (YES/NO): NO